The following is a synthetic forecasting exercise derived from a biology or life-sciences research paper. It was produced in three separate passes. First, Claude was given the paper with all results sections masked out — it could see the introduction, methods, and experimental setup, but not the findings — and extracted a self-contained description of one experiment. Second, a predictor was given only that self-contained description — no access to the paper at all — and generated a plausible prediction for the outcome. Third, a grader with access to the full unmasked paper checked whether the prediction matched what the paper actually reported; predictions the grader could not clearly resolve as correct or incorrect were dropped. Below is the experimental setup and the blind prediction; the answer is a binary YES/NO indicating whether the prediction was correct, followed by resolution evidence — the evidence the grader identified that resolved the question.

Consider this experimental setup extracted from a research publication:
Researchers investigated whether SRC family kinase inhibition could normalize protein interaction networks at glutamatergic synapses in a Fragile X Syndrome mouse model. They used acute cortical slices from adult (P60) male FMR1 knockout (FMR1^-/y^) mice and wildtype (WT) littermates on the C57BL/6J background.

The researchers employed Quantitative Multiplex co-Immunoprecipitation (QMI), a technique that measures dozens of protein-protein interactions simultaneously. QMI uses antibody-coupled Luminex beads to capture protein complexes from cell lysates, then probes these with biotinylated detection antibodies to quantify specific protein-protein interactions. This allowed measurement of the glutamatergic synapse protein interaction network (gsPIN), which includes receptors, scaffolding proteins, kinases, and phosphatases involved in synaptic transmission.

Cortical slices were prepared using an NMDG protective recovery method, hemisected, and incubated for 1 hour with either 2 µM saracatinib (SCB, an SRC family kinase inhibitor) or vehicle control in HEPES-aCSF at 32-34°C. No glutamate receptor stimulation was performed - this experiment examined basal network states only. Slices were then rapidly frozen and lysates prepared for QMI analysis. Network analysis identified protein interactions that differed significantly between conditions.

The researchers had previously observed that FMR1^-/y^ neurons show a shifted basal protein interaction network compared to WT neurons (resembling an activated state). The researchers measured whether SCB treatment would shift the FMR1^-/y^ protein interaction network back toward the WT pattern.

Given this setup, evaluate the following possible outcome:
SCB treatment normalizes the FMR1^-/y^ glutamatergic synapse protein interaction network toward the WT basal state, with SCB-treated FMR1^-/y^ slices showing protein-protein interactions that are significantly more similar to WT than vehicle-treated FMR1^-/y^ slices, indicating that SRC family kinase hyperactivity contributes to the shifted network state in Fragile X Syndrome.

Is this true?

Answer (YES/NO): NO